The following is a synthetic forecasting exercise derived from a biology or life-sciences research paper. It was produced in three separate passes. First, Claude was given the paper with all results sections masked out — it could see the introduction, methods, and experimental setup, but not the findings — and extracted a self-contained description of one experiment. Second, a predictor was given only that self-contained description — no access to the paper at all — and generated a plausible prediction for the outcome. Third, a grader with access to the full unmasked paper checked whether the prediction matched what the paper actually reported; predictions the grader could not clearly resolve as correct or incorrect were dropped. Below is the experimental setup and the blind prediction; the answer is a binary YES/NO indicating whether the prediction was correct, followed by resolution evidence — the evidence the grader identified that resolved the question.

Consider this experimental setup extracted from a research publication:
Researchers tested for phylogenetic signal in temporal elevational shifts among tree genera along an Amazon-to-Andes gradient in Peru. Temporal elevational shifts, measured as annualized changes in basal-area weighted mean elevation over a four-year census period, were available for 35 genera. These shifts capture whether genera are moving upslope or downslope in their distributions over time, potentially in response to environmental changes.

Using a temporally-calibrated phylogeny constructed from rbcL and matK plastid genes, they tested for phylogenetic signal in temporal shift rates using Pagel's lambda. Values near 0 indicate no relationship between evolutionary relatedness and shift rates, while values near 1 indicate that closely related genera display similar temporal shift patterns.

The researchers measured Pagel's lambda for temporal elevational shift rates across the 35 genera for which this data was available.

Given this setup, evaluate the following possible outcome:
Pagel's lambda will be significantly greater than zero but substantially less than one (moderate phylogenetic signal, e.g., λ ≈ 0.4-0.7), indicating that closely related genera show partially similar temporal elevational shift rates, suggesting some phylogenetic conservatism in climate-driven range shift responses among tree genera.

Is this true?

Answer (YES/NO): NO